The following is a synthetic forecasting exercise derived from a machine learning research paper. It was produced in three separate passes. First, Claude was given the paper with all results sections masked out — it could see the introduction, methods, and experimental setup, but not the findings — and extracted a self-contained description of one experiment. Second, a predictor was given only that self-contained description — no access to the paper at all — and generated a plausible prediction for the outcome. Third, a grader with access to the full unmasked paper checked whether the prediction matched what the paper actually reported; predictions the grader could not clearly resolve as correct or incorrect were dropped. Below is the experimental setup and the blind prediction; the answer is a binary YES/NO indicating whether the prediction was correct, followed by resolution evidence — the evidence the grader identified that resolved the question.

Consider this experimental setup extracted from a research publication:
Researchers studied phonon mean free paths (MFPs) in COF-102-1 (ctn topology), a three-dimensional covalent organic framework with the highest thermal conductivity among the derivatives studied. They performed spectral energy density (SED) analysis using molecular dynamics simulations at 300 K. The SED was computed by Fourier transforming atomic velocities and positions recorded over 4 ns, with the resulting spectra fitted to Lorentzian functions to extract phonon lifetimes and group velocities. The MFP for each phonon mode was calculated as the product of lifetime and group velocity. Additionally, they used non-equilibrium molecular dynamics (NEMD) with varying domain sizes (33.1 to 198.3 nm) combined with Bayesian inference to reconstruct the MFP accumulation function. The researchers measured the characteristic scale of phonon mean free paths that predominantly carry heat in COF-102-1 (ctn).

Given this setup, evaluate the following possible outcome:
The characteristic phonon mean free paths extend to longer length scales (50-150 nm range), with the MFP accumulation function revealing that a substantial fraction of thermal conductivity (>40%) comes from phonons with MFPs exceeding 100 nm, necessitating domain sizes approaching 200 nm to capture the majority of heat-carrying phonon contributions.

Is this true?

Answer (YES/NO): NO